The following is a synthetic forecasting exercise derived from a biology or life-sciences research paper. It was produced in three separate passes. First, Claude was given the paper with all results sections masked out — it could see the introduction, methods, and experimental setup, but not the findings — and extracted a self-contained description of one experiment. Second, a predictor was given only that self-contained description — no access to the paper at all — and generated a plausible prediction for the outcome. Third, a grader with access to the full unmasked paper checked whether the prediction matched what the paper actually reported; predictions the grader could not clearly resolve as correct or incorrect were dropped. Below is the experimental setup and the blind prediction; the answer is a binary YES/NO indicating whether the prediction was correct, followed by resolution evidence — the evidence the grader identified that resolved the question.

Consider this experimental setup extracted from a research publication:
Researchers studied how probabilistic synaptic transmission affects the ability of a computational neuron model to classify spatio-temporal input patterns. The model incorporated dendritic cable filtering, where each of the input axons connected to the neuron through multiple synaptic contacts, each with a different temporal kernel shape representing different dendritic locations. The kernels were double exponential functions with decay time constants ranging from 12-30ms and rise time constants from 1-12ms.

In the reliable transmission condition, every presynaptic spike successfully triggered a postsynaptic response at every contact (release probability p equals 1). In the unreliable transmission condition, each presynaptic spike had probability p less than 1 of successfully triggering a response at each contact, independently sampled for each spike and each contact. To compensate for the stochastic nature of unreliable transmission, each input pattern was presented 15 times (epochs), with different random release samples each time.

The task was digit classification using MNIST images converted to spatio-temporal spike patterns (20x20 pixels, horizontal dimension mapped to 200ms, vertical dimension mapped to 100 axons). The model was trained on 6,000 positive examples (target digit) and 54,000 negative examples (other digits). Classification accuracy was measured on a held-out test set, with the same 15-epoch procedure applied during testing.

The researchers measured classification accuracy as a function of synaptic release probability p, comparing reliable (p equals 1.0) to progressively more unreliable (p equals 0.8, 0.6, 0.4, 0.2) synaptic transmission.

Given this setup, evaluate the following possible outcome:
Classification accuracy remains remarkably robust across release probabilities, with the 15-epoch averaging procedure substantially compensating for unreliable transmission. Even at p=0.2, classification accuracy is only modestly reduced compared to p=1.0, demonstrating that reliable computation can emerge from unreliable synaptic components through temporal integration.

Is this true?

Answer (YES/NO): NO